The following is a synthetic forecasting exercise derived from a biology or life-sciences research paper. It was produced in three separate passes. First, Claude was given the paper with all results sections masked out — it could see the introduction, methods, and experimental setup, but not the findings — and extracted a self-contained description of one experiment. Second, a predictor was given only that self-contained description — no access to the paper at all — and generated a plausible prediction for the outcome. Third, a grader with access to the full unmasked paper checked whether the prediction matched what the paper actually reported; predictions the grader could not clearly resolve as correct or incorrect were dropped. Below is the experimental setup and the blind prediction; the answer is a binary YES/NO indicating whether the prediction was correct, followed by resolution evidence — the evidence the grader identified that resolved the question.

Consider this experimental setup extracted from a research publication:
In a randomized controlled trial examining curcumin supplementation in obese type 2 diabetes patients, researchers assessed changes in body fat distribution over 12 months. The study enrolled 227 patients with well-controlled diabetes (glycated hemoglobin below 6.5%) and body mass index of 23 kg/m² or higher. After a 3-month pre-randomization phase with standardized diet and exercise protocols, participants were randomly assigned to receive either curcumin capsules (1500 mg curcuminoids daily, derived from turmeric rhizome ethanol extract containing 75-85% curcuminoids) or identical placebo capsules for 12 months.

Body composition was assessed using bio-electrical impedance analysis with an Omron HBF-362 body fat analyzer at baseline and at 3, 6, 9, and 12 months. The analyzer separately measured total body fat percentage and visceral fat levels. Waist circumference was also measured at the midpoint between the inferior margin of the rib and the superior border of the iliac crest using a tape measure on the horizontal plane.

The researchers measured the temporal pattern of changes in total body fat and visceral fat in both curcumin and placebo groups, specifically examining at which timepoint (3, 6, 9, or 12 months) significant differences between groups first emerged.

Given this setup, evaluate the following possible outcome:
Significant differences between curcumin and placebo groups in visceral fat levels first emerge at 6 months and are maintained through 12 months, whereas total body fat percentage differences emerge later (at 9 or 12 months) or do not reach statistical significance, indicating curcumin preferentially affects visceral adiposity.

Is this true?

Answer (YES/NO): NO